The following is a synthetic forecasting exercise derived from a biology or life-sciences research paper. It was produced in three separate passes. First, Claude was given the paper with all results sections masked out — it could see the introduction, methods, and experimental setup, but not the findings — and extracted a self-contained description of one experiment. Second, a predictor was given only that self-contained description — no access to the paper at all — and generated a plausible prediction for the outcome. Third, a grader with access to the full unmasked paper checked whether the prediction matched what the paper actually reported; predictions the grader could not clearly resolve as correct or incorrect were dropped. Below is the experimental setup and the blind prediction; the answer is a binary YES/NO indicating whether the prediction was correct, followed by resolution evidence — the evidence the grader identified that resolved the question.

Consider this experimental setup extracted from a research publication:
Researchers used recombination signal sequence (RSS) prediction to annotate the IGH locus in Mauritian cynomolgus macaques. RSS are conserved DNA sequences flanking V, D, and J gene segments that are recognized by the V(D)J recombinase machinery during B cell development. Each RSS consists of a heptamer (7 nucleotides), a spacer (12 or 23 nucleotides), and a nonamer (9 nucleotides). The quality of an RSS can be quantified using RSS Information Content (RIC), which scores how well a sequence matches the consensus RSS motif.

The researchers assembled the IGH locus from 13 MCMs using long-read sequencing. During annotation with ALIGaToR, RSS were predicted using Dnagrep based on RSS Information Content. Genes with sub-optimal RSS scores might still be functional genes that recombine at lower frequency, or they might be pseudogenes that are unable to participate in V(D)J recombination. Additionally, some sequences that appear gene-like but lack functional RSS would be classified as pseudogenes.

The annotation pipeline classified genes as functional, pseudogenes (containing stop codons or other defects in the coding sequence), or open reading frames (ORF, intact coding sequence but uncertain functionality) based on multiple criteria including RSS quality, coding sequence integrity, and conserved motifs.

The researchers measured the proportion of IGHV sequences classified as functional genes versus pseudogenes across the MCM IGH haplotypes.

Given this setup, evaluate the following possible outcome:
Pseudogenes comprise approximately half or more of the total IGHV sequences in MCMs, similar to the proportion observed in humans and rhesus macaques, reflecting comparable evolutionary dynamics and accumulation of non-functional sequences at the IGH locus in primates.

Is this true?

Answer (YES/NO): NO